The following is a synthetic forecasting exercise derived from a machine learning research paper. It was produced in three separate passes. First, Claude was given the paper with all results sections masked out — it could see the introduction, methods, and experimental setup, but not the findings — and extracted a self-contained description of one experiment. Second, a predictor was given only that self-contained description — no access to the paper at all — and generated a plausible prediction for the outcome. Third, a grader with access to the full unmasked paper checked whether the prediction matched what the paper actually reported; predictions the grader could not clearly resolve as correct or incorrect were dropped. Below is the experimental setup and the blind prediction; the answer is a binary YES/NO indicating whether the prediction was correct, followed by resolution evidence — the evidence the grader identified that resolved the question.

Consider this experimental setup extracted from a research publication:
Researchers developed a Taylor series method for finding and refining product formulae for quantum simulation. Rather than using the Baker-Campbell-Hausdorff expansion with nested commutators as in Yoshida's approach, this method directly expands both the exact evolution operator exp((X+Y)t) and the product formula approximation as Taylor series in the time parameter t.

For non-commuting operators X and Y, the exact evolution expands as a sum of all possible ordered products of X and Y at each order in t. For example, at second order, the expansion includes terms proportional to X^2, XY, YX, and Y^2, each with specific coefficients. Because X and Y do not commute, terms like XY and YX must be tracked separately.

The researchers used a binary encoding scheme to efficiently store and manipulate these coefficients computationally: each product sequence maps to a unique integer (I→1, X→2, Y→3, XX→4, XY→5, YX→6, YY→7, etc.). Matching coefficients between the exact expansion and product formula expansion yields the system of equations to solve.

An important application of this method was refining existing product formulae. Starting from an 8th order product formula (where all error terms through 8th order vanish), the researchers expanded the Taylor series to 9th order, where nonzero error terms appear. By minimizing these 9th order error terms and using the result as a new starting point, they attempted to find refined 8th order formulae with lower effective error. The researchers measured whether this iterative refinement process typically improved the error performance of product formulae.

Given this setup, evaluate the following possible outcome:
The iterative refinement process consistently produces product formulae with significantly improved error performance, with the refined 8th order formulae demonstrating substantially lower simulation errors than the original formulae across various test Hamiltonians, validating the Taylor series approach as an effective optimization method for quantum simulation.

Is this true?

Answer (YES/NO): NO